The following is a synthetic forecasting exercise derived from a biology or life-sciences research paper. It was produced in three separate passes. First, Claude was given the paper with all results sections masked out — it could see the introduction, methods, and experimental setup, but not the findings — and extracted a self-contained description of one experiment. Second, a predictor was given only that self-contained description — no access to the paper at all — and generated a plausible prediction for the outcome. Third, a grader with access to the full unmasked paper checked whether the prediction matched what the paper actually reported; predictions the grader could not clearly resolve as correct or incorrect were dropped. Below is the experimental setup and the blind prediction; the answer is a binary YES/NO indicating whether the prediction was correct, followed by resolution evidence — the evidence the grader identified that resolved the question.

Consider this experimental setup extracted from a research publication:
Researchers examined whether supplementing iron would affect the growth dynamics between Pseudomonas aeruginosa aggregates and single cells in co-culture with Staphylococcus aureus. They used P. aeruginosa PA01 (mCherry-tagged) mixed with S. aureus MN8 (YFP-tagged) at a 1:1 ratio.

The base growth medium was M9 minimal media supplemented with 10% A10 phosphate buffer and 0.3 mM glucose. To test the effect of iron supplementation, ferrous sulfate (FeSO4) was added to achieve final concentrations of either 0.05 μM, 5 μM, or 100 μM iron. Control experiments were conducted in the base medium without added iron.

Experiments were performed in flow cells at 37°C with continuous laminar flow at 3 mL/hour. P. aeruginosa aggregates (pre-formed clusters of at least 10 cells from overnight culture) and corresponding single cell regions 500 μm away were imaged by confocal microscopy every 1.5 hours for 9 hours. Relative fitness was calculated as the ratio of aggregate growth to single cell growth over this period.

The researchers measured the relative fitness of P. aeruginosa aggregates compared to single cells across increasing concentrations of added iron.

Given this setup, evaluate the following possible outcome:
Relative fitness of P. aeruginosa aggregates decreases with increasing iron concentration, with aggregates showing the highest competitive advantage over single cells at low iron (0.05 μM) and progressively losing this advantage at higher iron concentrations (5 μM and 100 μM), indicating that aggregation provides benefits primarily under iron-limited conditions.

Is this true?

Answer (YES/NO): YES